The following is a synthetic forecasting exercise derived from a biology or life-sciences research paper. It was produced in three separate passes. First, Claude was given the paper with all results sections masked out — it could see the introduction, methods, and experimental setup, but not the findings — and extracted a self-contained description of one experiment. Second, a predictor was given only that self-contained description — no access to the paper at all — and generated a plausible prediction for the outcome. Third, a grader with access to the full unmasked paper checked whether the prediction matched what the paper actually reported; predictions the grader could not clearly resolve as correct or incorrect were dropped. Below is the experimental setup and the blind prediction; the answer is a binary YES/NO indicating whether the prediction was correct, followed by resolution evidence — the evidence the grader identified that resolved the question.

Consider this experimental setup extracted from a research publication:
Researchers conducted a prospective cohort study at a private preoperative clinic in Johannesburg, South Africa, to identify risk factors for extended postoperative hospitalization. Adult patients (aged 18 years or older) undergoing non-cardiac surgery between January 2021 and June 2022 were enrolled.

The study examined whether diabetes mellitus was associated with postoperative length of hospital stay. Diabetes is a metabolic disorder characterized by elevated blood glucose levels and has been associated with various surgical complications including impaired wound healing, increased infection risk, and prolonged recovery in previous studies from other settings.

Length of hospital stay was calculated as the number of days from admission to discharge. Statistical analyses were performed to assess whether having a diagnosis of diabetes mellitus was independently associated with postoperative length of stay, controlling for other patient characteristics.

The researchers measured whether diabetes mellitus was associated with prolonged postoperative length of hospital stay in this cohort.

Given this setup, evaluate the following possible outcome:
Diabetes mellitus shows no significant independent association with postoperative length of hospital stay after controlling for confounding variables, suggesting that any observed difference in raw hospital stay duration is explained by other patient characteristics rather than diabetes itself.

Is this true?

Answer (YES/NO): NO